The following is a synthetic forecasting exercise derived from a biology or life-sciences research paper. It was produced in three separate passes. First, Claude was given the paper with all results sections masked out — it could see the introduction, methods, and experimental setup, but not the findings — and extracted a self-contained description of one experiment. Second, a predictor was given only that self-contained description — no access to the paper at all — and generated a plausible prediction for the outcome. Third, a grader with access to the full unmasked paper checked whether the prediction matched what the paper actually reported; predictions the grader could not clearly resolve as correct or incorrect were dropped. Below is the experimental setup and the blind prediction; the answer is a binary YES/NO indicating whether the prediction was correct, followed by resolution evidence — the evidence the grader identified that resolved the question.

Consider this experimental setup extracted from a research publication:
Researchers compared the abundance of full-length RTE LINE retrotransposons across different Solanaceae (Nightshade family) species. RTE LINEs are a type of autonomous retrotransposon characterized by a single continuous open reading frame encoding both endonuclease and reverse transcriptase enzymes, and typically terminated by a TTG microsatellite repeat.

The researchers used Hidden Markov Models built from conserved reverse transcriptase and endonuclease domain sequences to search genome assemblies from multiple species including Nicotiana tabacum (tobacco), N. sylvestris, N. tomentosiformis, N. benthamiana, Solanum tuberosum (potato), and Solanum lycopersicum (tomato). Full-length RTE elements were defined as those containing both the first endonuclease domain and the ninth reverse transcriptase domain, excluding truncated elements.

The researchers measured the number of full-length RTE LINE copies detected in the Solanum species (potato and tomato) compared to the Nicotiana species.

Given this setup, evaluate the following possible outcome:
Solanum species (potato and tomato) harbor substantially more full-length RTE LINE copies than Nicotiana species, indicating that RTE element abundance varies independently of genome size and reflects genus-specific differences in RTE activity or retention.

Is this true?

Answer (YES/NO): NO